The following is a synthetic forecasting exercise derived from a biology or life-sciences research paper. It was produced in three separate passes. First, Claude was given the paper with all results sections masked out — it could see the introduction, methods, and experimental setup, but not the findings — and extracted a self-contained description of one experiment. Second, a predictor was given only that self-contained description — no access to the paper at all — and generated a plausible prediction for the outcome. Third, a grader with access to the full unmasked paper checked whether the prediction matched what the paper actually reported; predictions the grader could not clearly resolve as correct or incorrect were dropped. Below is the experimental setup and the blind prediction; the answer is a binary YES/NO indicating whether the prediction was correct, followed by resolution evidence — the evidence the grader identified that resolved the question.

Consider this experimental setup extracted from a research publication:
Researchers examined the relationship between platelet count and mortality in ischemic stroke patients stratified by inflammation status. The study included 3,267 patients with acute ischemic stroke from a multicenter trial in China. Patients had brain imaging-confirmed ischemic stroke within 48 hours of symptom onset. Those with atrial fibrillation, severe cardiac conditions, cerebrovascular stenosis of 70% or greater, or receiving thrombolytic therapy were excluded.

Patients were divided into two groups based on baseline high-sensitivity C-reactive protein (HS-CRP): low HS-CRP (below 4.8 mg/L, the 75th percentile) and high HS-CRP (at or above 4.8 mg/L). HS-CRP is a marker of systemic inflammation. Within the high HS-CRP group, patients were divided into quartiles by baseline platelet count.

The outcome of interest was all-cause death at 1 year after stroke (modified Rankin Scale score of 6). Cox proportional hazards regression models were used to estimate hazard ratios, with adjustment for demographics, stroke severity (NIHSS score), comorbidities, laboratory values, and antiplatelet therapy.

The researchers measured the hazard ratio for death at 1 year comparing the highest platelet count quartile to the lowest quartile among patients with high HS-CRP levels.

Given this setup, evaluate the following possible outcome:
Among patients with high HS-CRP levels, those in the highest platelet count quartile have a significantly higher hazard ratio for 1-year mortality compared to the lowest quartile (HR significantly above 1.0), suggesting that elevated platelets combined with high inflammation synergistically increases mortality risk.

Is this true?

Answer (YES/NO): YES